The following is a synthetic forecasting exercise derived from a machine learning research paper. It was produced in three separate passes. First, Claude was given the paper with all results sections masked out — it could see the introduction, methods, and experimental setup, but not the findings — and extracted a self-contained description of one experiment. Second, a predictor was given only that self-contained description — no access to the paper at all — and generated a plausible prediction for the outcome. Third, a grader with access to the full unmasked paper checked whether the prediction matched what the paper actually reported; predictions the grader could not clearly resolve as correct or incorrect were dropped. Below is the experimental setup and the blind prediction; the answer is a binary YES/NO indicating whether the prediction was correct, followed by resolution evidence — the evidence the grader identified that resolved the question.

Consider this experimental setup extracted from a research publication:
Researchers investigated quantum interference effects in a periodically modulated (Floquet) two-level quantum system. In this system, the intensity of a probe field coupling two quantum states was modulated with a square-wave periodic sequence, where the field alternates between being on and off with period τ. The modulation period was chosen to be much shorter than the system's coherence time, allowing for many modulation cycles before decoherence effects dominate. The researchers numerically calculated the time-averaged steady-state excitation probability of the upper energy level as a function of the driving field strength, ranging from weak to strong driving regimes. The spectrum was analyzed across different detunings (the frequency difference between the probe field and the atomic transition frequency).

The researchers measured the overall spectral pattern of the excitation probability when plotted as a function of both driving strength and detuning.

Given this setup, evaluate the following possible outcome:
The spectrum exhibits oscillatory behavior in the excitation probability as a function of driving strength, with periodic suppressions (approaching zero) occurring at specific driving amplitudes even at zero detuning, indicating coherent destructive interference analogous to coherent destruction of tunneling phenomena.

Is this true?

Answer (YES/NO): NO